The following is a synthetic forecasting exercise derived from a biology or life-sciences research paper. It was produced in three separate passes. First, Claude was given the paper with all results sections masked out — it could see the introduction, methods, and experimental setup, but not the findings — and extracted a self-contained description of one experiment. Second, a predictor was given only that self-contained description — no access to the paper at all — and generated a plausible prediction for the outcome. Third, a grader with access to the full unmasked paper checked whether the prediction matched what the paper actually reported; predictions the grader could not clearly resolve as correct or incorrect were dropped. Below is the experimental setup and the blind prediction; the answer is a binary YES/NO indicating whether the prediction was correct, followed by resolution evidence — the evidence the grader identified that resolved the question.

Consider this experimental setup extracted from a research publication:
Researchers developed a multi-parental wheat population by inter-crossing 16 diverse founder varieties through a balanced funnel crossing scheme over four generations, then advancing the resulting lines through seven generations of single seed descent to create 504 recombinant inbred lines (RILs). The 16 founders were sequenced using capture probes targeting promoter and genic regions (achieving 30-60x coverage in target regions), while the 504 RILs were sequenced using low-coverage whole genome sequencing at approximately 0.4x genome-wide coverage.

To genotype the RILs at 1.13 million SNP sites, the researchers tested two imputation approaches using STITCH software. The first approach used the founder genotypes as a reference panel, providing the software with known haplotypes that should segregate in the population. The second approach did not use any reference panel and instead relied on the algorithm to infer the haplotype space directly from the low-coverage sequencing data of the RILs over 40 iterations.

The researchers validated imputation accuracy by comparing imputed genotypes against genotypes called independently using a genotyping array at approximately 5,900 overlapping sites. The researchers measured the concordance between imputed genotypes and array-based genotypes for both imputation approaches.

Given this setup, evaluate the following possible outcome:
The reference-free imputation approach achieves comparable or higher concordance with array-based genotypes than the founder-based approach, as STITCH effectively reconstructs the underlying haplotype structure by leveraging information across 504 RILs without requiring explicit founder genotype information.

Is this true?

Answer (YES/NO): YES